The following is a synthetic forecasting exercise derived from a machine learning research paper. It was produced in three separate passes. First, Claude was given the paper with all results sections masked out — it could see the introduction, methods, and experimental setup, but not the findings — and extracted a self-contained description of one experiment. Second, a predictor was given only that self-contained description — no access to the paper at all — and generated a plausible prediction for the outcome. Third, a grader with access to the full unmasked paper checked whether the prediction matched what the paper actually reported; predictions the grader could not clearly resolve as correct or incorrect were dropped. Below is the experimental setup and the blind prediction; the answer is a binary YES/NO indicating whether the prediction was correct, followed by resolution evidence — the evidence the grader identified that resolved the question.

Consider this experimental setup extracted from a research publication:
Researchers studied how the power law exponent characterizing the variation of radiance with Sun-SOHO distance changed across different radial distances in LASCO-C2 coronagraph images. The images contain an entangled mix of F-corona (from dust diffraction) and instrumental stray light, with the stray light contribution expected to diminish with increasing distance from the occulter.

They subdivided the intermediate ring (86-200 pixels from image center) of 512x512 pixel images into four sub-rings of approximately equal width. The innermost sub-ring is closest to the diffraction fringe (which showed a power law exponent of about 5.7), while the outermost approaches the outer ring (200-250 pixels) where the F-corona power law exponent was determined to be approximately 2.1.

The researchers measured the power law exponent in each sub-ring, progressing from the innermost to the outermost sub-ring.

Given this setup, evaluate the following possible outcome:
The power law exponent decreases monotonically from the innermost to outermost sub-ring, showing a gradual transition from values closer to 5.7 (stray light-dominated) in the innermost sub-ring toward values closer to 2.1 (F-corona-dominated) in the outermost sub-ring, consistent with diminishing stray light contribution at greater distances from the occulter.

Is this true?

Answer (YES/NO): NO